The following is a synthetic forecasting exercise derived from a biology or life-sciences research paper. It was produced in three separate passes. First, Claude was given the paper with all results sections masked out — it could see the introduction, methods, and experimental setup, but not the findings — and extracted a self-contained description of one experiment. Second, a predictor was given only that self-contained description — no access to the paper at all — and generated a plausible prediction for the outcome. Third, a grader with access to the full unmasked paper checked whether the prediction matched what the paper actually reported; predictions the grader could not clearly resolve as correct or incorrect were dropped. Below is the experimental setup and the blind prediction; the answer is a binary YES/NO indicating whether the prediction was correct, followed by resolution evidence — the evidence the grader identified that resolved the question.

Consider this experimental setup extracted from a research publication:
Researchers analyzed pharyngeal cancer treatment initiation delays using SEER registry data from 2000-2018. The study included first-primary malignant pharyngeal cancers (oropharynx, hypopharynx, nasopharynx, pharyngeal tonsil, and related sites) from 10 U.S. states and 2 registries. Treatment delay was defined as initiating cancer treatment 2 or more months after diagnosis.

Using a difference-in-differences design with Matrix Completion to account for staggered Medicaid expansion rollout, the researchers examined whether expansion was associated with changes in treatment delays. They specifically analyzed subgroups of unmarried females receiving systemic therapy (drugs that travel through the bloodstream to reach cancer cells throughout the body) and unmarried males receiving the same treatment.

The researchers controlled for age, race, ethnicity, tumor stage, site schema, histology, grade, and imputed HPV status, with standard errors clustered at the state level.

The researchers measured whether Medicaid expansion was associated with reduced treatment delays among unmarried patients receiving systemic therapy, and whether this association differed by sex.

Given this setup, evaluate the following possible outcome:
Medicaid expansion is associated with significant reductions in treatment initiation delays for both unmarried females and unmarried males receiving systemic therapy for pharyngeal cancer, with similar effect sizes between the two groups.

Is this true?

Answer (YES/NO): NO